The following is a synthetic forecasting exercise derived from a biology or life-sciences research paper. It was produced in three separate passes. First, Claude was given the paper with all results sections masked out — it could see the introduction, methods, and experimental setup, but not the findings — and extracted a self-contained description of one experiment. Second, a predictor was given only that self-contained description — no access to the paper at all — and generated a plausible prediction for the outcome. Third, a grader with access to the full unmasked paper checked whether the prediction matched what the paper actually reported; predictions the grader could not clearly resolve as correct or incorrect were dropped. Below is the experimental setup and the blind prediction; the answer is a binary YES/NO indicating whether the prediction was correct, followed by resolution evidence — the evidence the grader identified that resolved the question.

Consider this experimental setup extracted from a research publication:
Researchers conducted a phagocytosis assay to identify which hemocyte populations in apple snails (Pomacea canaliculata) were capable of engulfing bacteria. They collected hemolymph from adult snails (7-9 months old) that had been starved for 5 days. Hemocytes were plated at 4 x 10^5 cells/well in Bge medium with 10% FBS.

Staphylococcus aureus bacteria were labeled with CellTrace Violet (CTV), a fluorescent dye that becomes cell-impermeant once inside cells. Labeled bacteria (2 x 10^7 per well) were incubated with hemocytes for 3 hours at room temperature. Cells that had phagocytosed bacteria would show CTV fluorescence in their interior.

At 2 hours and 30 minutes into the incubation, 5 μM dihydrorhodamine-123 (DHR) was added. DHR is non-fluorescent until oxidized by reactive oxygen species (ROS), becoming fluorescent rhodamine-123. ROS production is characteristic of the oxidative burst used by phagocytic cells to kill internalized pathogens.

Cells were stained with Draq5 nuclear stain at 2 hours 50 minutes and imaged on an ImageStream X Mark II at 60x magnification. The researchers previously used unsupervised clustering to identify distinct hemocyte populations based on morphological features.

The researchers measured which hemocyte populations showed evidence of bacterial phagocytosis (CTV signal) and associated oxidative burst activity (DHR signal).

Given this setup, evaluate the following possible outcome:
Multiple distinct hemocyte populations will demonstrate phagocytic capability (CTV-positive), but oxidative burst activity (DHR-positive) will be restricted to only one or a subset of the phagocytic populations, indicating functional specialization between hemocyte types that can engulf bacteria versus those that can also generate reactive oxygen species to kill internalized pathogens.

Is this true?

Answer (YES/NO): YES